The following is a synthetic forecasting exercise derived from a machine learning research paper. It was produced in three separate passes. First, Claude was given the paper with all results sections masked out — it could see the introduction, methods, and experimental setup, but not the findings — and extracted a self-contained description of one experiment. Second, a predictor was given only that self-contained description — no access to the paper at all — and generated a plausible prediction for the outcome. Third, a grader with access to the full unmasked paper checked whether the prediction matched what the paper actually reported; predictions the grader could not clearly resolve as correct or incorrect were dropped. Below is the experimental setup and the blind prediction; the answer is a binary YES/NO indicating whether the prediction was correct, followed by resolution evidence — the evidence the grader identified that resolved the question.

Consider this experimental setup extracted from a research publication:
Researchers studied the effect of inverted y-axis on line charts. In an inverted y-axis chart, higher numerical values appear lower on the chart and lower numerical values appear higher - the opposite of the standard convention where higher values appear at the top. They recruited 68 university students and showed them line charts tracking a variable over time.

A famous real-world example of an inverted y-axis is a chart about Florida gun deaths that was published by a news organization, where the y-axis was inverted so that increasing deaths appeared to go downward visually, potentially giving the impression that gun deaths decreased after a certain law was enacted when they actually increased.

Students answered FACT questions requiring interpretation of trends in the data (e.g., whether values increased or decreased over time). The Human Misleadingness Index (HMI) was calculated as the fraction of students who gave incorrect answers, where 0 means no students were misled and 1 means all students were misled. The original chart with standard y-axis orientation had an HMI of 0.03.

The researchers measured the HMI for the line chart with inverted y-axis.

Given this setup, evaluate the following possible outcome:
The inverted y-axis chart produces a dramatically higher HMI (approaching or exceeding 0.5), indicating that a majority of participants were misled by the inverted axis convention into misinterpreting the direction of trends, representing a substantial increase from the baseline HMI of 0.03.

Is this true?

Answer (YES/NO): YES